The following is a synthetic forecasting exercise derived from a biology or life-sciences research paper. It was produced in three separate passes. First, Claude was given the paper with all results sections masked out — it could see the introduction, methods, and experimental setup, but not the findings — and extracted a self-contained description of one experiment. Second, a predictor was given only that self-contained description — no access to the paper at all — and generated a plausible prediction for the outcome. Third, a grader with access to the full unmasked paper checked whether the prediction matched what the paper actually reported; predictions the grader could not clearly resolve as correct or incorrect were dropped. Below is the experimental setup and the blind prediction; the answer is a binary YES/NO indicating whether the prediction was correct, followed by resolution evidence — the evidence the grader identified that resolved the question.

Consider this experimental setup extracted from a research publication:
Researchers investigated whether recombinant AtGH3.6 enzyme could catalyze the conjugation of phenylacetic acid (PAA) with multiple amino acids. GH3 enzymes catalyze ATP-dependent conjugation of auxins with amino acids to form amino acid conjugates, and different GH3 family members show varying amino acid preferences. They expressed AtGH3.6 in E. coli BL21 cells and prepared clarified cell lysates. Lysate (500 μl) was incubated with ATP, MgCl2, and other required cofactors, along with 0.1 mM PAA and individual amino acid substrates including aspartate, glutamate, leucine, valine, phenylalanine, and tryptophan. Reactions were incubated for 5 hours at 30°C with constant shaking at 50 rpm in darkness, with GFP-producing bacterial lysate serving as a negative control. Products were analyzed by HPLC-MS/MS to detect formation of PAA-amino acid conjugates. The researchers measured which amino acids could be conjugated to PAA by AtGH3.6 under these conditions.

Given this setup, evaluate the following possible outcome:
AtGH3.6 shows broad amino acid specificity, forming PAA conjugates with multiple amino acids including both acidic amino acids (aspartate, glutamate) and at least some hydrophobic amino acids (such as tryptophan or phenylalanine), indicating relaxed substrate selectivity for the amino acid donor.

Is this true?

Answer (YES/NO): YES